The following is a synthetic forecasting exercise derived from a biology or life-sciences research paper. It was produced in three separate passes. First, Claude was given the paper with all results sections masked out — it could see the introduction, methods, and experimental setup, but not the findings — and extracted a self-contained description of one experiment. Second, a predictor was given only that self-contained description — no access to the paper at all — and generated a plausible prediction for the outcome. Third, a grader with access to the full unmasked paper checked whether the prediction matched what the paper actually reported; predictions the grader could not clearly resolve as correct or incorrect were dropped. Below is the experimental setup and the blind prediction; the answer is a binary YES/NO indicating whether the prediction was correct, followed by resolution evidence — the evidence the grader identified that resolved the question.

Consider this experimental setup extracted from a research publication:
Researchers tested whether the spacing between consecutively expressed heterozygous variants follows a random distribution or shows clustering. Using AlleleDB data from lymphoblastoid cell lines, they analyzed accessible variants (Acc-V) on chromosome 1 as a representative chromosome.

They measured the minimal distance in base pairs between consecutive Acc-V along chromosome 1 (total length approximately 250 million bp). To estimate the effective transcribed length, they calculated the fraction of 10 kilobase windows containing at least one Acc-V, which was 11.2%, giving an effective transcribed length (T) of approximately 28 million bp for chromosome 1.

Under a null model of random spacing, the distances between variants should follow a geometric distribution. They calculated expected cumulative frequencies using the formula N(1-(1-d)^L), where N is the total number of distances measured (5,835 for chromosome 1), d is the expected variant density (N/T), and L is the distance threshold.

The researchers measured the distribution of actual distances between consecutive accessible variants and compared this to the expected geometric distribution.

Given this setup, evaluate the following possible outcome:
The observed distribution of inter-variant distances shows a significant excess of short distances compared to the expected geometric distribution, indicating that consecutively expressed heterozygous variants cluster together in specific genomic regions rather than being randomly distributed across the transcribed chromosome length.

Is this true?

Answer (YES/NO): YES